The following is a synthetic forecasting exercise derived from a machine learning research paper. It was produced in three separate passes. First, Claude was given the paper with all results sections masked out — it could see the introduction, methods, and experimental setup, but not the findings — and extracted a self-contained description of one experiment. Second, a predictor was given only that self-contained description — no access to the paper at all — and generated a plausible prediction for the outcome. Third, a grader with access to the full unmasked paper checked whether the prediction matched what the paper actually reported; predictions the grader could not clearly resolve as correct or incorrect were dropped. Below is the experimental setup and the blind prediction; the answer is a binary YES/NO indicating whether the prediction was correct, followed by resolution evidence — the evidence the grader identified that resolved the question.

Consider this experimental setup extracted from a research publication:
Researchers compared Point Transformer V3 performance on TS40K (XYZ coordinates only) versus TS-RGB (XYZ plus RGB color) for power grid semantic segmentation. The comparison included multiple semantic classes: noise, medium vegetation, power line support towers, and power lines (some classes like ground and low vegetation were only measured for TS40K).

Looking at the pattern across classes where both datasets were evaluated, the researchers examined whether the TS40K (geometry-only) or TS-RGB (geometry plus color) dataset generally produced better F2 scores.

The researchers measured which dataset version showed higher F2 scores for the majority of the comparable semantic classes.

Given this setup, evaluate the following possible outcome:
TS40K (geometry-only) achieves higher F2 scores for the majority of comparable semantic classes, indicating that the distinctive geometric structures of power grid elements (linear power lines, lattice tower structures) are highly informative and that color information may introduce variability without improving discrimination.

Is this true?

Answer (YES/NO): YES